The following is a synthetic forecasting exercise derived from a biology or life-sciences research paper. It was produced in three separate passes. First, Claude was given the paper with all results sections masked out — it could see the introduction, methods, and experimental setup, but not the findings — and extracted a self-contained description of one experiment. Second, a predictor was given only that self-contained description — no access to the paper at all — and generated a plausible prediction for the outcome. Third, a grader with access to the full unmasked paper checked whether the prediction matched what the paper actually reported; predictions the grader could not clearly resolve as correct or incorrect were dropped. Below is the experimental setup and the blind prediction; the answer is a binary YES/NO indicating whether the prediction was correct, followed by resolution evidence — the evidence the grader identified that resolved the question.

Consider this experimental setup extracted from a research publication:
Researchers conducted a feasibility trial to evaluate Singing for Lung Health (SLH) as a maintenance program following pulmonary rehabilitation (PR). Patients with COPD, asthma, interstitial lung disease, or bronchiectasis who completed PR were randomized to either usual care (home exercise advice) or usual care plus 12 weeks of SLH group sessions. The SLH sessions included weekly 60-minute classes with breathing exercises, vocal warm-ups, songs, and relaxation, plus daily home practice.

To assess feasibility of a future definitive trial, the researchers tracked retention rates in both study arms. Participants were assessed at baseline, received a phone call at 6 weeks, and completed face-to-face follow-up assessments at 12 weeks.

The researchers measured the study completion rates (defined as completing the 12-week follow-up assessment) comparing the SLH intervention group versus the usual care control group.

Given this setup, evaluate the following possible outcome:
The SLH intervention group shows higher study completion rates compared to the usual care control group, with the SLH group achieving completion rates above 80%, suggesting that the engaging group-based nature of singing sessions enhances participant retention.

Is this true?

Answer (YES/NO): NO